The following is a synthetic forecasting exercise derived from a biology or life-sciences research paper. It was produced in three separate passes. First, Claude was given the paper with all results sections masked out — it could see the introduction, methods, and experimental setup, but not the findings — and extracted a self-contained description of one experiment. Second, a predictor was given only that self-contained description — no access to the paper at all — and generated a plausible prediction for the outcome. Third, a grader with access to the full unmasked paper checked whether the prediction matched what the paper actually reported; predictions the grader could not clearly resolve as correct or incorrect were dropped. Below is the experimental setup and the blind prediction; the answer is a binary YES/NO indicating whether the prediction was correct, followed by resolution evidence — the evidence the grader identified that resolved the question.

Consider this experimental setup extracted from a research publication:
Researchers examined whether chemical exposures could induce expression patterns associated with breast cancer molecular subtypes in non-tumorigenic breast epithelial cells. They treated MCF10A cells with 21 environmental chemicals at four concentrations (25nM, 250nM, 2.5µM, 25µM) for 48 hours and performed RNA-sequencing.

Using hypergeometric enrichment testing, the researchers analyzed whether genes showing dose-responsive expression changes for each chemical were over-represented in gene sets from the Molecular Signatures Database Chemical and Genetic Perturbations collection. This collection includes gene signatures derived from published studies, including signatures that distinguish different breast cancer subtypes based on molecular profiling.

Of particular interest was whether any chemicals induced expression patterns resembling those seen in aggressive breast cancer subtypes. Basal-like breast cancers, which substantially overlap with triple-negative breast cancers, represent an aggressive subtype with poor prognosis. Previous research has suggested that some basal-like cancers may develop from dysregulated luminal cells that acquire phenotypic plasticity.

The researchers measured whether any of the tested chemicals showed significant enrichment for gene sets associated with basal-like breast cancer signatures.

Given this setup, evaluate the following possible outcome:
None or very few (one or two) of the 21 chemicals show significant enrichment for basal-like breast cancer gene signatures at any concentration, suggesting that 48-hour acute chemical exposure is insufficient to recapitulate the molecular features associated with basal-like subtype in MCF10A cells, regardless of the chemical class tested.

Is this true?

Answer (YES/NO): NO